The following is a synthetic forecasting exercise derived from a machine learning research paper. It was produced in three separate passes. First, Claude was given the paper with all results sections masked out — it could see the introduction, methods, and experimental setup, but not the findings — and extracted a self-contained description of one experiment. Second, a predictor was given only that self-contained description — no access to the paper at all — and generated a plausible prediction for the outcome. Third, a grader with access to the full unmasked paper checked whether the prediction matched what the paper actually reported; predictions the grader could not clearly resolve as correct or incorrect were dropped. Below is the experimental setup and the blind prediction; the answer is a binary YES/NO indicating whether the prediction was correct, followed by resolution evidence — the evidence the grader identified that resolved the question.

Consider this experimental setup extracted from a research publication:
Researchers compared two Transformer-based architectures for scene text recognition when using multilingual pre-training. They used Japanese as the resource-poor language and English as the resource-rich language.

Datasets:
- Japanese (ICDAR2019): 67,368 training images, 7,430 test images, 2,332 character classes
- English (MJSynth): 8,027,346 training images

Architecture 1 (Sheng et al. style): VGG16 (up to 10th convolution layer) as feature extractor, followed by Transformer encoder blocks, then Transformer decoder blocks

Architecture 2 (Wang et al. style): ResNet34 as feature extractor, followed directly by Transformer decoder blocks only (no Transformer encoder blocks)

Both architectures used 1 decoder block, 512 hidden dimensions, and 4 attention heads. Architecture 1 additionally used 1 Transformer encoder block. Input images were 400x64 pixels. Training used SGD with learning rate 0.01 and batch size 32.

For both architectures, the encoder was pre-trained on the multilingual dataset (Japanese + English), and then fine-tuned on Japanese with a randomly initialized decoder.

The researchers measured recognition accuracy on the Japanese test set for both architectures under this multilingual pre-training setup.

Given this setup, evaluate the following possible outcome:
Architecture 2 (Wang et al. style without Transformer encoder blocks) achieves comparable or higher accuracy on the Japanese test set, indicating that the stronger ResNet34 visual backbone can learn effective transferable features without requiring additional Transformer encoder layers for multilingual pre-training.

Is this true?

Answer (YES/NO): YES